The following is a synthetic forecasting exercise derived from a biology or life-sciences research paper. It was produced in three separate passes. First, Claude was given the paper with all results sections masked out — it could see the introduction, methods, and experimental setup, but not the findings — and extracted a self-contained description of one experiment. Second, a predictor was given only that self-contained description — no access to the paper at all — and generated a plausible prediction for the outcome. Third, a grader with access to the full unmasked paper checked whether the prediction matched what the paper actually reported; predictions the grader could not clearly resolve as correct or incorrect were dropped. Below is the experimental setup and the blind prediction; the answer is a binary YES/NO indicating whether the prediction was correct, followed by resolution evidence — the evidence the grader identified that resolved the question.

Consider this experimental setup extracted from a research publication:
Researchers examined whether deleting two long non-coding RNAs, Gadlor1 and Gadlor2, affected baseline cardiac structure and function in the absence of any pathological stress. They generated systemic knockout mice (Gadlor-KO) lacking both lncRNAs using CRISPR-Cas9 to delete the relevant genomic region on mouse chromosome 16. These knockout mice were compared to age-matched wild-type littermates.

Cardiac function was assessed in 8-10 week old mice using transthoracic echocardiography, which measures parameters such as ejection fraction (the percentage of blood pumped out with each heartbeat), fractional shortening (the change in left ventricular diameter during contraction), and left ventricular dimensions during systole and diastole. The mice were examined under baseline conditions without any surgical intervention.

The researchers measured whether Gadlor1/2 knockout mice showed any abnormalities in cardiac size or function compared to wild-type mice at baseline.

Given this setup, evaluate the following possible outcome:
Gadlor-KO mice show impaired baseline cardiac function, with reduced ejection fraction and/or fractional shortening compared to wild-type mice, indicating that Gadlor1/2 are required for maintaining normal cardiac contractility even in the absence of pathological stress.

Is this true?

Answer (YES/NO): NO